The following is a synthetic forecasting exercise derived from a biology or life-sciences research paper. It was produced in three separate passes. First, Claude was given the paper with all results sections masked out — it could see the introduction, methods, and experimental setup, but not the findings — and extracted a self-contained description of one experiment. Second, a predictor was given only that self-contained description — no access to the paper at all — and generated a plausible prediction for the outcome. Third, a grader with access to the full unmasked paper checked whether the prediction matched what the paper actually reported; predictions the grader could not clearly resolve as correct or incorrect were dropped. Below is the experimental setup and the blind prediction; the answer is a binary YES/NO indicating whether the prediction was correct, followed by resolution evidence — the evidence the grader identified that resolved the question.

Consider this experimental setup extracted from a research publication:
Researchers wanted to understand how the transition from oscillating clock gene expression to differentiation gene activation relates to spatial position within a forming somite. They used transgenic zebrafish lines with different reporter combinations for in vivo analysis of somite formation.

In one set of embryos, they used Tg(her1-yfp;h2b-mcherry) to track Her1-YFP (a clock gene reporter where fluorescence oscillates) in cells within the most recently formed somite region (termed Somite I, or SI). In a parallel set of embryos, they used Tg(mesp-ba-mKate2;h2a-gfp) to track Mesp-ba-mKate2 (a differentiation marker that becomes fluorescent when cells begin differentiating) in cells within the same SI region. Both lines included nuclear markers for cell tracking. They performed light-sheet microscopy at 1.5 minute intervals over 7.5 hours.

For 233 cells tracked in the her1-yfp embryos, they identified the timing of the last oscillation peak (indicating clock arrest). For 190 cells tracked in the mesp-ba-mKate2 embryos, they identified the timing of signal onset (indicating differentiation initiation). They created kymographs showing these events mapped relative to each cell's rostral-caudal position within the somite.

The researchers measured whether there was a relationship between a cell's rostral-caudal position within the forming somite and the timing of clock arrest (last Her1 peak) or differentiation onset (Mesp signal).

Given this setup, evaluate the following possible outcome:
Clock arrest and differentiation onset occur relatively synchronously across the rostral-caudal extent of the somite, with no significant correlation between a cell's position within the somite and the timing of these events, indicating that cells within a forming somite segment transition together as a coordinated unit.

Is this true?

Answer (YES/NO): NO